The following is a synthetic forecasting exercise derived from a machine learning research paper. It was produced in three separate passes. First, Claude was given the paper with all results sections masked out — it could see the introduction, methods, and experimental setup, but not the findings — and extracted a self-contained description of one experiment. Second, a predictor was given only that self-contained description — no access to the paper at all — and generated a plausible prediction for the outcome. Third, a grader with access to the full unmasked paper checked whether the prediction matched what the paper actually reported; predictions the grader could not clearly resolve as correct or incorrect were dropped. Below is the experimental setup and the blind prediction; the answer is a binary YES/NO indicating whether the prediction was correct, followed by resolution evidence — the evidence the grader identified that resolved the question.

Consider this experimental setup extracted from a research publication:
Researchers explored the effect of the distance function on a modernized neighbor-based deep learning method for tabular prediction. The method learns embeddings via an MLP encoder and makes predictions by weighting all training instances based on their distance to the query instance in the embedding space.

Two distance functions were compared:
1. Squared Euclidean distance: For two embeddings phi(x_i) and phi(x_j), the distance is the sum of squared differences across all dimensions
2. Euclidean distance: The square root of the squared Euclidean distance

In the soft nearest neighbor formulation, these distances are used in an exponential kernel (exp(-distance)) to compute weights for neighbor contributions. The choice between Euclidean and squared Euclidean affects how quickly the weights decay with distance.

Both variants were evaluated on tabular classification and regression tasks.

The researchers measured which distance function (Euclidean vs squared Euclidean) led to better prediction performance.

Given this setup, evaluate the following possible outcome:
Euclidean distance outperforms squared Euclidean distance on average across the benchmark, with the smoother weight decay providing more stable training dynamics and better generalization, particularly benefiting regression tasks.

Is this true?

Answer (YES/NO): NO